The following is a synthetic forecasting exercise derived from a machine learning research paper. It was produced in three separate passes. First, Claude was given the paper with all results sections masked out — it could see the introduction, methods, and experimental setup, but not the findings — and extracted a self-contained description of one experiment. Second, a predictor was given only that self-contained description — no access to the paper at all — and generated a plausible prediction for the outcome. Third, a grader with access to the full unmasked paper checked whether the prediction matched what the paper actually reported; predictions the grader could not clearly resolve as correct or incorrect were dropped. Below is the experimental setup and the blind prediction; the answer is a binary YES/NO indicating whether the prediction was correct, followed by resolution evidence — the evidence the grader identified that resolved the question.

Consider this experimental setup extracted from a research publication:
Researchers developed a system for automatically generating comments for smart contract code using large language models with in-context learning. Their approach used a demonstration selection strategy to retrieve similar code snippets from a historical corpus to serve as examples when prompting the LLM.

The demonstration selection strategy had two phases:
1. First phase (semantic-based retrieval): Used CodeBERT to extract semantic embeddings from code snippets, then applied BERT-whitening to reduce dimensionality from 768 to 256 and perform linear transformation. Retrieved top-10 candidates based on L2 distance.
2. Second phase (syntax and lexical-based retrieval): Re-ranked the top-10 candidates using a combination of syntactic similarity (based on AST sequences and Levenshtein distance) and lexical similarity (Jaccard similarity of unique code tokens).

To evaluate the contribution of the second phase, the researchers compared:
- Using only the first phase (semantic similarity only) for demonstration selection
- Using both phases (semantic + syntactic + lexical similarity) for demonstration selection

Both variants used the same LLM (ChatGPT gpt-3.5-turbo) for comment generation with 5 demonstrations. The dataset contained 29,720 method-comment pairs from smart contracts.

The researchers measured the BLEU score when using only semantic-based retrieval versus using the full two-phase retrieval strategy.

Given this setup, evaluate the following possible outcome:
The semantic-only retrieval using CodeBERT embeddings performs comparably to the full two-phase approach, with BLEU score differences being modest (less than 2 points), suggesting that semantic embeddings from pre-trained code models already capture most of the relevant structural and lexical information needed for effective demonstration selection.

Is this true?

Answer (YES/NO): NO